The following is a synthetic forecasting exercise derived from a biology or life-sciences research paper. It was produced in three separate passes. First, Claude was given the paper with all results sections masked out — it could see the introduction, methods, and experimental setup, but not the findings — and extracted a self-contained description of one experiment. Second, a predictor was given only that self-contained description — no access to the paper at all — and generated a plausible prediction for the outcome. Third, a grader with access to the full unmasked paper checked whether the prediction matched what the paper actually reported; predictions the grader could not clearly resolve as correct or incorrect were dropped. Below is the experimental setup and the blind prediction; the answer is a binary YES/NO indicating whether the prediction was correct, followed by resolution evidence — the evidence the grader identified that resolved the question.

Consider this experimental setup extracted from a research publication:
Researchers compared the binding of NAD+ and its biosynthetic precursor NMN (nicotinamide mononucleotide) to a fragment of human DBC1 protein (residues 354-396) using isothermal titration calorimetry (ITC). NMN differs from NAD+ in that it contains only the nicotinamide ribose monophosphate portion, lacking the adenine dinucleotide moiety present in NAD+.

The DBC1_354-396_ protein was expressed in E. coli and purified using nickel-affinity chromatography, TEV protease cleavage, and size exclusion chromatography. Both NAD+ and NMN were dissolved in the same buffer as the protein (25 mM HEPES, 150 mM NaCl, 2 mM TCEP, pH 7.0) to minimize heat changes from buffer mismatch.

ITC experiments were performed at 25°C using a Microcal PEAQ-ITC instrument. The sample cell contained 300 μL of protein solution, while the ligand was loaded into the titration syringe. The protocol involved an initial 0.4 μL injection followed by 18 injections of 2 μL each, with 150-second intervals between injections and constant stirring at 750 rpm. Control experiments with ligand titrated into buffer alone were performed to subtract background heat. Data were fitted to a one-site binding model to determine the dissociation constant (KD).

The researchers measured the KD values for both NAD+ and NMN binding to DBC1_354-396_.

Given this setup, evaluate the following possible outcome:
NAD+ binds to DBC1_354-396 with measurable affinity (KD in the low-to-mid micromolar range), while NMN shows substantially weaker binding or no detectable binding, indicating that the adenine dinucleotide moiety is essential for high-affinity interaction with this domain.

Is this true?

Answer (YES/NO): NO